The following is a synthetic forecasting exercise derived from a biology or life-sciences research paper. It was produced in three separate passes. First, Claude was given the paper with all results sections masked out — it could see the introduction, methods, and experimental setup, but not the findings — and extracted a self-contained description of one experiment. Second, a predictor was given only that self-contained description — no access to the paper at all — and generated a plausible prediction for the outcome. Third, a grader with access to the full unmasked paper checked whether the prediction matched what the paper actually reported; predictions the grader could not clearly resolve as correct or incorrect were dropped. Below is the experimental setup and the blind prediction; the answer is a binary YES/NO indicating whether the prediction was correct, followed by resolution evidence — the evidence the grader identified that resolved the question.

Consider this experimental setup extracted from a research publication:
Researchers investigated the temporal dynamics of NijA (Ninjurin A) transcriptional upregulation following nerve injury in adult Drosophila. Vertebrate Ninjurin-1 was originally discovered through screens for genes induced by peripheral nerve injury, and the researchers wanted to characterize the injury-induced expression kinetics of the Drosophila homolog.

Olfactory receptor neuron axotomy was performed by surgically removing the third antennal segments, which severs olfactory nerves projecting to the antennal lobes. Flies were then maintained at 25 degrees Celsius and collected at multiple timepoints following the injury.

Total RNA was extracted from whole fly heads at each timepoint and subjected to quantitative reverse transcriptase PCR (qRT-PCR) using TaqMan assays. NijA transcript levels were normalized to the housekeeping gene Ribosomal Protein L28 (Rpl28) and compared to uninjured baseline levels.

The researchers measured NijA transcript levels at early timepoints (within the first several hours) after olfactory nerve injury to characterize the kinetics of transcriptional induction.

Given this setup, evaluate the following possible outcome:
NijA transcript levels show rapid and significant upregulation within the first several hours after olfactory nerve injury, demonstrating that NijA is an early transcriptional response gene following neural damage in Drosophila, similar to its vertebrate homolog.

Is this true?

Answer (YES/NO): YES